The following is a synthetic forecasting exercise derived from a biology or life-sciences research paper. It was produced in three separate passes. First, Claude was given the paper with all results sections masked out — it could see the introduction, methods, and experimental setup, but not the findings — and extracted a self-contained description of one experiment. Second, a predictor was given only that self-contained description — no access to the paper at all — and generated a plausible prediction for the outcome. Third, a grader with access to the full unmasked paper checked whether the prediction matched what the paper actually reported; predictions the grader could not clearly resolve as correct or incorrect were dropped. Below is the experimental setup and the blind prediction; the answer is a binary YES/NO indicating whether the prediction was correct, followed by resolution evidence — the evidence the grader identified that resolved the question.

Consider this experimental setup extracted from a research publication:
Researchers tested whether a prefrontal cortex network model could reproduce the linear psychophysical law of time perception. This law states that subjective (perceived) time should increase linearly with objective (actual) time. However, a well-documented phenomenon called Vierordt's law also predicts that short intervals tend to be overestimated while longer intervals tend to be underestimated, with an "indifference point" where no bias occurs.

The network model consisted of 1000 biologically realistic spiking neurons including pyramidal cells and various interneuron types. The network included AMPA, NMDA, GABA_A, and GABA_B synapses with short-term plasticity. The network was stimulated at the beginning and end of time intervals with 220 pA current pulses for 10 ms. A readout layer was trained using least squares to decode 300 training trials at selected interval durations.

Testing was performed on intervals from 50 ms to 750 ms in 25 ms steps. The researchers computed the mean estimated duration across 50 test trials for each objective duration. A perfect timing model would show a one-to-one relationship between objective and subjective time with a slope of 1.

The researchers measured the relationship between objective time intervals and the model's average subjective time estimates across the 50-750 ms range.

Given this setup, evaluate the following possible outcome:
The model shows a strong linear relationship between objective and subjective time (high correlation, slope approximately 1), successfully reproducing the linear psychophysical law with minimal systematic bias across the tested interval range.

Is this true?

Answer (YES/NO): NO